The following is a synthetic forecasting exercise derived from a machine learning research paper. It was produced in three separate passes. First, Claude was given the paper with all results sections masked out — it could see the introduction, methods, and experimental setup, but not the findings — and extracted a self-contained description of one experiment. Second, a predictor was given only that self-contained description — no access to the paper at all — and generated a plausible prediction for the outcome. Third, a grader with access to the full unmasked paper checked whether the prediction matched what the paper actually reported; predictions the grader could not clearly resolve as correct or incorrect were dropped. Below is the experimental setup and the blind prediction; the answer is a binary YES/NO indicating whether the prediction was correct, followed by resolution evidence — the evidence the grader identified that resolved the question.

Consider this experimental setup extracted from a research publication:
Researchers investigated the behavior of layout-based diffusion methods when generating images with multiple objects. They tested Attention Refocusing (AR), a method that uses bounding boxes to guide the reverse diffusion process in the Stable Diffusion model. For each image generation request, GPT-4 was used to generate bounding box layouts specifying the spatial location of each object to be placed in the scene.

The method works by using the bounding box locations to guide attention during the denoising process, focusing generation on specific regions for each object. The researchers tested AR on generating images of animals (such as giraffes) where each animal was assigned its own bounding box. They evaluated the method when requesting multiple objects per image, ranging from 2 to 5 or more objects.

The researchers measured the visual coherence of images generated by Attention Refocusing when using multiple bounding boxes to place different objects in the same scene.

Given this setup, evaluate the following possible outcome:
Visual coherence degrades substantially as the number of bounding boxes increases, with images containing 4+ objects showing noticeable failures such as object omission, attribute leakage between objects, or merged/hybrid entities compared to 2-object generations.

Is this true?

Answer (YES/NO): NO